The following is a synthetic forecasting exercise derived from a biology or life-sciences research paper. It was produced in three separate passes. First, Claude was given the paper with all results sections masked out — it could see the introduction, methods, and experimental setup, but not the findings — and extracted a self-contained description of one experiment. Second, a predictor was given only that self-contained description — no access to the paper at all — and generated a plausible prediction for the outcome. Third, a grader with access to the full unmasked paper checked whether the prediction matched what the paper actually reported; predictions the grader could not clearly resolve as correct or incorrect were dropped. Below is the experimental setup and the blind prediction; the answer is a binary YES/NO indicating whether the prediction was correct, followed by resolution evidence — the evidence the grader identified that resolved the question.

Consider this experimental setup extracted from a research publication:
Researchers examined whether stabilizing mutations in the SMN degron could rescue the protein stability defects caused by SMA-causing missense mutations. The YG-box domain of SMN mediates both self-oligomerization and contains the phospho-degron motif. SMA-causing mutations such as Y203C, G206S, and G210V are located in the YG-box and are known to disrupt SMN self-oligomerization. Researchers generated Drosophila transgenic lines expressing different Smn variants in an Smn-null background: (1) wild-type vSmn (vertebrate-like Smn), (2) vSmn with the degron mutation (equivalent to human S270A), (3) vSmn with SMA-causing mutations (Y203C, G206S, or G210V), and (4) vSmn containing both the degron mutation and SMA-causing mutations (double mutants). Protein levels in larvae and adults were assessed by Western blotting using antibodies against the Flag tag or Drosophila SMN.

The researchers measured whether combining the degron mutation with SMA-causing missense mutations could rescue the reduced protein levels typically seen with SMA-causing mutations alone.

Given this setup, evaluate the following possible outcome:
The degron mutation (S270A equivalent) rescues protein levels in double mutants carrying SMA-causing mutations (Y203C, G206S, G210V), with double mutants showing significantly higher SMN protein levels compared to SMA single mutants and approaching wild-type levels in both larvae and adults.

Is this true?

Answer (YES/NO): NO